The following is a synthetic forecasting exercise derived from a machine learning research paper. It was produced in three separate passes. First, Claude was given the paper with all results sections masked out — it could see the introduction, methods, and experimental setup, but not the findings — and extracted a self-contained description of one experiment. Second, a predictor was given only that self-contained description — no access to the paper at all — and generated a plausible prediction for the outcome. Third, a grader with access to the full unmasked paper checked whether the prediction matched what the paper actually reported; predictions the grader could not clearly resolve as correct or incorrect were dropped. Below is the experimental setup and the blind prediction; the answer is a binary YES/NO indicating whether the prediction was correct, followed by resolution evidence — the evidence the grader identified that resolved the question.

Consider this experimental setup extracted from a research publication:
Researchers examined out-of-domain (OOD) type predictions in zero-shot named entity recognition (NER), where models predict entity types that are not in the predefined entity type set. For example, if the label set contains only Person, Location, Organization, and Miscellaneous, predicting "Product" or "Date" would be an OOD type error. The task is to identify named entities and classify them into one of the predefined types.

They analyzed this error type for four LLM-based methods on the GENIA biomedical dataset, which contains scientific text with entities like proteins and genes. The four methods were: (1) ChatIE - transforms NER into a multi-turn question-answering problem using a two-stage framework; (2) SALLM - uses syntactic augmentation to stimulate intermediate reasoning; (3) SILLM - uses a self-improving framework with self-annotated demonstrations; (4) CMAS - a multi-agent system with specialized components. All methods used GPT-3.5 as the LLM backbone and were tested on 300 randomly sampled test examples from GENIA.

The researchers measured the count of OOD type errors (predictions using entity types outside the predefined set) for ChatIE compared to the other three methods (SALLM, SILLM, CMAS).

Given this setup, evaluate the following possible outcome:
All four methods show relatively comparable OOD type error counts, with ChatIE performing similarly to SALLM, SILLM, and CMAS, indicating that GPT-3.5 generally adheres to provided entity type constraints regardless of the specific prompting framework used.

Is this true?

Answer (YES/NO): NO